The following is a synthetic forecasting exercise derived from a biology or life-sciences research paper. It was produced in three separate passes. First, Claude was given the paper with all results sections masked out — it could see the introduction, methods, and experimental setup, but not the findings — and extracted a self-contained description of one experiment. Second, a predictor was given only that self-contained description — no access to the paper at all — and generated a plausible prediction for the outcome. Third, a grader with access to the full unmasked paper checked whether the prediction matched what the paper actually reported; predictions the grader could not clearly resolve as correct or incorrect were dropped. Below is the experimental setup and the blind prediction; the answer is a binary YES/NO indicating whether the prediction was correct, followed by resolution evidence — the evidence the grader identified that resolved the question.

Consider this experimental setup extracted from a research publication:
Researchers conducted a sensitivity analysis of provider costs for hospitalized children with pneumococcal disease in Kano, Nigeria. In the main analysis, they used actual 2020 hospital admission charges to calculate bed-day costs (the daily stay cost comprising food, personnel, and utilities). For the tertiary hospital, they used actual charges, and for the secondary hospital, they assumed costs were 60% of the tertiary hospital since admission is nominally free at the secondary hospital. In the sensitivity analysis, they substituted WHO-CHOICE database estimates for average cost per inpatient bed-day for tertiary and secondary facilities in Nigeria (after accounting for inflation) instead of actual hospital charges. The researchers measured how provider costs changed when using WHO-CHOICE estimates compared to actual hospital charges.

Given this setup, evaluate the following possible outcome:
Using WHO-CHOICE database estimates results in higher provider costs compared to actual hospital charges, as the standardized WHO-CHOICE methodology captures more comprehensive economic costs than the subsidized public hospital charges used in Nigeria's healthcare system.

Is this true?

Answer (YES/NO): NO